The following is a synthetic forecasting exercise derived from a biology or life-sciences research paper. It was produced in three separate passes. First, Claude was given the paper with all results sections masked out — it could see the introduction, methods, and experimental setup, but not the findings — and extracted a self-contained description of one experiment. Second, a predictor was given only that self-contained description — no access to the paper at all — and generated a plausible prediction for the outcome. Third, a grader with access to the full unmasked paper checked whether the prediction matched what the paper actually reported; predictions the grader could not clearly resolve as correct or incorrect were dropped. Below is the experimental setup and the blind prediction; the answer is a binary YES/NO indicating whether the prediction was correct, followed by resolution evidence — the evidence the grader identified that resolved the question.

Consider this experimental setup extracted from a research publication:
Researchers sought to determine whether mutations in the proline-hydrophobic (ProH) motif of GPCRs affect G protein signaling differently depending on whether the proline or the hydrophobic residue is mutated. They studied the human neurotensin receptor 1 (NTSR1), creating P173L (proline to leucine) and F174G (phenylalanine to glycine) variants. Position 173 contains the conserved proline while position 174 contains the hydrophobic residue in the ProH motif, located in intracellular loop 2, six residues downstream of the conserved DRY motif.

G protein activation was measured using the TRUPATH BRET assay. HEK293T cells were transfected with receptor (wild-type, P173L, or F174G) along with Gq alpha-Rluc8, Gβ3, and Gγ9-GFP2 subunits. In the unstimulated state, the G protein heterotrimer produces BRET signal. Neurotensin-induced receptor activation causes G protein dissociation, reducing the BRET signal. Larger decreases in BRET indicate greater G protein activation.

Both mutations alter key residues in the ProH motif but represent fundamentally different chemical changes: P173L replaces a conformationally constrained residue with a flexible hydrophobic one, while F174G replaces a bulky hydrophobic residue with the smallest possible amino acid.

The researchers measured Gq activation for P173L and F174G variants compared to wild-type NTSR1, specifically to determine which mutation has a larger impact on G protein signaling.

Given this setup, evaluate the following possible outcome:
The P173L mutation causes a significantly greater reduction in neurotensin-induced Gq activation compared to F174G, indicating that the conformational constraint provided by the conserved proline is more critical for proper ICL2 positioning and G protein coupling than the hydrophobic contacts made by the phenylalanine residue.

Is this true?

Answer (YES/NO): NO